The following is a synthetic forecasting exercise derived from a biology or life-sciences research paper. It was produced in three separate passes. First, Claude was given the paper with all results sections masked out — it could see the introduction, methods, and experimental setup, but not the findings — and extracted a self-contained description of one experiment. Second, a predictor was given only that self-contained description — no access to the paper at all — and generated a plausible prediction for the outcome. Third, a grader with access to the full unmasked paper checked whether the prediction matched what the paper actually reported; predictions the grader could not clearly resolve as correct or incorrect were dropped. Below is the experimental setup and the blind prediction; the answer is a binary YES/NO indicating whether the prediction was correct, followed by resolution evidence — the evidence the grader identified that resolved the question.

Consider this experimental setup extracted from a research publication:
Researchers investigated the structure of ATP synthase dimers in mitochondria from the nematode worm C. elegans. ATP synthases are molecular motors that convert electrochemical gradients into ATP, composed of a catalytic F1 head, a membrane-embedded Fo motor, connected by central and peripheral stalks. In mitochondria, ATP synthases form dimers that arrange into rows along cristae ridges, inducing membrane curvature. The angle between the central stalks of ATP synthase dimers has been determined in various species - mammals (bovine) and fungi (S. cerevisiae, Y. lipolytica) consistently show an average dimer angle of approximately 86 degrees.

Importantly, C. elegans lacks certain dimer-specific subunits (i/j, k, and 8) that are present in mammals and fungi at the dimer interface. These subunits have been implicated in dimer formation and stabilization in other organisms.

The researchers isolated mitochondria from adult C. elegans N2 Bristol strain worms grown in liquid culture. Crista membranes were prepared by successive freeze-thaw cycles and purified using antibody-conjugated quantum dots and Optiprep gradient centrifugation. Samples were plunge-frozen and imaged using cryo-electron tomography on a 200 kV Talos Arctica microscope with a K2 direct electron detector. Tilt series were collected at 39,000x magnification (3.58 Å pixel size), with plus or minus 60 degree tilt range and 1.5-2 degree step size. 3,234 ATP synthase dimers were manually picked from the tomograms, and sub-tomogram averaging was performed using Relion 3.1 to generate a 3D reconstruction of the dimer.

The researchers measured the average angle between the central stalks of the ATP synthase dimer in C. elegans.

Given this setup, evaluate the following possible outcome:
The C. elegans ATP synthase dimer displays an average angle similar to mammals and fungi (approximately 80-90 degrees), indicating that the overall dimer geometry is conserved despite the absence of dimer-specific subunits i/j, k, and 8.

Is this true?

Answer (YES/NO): NO